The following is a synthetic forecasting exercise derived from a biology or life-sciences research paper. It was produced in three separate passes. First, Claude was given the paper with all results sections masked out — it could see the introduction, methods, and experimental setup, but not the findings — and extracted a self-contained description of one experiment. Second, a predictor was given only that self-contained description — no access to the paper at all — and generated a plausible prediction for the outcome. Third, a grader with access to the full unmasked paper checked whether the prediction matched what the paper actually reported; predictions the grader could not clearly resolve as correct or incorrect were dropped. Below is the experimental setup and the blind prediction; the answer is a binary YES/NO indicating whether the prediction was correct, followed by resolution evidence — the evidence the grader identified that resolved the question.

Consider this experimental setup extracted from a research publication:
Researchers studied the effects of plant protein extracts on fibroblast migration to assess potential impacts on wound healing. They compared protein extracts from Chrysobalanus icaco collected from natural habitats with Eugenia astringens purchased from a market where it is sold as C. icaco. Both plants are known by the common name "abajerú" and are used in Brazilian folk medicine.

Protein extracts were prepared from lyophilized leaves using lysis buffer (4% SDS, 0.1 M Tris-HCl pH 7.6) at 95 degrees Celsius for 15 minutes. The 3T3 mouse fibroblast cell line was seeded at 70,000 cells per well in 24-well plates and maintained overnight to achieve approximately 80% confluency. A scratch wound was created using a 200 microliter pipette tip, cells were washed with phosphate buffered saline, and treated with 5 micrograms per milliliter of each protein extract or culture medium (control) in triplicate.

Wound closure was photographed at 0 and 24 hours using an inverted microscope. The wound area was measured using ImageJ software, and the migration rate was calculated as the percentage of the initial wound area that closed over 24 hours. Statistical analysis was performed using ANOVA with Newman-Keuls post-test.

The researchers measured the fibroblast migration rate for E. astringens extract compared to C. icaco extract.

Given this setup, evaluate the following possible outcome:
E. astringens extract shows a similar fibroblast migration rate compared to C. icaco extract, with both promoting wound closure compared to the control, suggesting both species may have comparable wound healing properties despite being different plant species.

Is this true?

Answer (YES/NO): NO